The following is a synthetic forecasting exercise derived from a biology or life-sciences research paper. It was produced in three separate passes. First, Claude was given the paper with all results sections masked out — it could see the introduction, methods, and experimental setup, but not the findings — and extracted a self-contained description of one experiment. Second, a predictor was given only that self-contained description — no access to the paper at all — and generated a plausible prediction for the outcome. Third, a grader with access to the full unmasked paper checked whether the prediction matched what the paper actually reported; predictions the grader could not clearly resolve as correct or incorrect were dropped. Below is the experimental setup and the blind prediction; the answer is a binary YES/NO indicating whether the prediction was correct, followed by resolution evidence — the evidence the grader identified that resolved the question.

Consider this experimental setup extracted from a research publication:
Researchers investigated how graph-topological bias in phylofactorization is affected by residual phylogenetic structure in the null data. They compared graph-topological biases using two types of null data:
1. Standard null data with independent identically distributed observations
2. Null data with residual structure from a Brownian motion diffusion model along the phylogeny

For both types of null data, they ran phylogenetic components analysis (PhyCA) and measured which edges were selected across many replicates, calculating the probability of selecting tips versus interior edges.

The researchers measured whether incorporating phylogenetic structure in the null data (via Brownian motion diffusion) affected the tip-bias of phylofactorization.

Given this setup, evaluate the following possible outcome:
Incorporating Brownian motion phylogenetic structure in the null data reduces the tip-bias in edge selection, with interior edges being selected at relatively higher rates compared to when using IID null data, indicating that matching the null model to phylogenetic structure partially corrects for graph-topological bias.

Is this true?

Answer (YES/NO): NO